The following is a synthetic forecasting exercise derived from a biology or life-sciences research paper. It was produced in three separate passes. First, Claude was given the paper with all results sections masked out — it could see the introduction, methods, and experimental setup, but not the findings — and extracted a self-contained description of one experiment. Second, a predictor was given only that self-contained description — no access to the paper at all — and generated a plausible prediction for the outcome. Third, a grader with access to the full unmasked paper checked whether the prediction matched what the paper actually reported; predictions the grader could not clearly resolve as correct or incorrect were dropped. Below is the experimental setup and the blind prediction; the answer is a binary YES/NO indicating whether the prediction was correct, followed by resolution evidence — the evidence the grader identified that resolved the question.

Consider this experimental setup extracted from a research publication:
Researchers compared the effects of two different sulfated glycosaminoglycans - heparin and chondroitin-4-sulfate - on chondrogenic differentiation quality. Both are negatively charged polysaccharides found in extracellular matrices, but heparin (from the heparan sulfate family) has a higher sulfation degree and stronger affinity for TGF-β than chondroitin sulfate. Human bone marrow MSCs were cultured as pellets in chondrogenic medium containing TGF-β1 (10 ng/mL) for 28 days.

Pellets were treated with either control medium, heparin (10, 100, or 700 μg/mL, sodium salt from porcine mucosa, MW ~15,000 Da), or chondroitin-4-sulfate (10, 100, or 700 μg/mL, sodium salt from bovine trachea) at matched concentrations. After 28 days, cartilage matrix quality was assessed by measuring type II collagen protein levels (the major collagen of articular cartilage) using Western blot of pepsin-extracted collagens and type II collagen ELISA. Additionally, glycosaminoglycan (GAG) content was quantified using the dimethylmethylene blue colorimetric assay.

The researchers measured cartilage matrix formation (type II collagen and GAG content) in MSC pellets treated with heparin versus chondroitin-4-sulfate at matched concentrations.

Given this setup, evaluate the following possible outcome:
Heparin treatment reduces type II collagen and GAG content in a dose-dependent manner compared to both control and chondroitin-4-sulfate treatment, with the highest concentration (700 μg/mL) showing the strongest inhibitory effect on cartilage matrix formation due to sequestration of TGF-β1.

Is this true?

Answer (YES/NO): NO